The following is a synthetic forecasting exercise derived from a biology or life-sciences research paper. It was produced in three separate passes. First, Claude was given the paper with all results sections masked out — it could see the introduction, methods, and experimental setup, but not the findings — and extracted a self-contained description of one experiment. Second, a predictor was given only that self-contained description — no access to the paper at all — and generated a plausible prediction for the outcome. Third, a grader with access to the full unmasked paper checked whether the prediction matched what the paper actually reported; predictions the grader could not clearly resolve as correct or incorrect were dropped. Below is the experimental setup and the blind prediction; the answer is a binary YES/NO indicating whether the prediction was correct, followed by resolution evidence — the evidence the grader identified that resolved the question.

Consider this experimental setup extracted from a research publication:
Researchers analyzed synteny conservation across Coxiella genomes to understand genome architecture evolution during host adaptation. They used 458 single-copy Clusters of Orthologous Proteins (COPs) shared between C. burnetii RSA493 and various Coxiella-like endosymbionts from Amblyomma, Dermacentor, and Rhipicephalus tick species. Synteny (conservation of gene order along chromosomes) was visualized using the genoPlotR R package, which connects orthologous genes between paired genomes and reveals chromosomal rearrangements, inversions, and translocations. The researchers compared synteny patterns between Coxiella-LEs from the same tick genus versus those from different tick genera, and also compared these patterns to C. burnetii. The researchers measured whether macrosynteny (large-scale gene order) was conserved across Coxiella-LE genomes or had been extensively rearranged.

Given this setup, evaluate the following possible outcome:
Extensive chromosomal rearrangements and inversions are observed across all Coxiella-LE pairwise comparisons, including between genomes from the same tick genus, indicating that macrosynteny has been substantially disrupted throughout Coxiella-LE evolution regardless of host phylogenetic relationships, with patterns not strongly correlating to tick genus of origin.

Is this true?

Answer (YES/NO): NO